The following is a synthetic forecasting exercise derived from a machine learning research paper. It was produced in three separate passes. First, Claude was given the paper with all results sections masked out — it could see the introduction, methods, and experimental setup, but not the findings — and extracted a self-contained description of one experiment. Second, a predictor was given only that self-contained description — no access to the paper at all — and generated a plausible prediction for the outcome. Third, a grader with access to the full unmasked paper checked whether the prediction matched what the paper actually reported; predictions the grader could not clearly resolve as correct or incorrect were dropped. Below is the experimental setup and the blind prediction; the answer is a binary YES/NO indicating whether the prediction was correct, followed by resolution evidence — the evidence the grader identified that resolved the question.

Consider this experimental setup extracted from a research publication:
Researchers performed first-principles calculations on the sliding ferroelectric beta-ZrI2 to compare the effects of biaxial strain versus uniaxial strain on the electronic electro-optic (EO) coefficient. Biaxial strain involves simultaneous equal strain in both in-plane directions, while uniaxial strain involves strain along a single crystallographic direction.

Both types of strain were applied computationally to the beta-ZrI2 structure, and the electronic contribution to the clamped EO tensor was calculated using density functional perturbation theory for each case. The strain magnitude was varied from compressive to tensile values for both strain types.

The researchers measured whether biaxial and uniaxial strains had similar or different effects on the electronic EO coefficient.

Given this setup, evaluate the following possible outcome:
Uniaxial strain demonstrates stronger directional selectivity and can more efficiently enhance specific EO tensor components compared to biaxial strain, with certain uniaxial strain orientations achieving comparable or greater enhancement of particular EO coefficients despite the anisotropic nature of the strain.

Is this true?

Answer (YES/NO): NO